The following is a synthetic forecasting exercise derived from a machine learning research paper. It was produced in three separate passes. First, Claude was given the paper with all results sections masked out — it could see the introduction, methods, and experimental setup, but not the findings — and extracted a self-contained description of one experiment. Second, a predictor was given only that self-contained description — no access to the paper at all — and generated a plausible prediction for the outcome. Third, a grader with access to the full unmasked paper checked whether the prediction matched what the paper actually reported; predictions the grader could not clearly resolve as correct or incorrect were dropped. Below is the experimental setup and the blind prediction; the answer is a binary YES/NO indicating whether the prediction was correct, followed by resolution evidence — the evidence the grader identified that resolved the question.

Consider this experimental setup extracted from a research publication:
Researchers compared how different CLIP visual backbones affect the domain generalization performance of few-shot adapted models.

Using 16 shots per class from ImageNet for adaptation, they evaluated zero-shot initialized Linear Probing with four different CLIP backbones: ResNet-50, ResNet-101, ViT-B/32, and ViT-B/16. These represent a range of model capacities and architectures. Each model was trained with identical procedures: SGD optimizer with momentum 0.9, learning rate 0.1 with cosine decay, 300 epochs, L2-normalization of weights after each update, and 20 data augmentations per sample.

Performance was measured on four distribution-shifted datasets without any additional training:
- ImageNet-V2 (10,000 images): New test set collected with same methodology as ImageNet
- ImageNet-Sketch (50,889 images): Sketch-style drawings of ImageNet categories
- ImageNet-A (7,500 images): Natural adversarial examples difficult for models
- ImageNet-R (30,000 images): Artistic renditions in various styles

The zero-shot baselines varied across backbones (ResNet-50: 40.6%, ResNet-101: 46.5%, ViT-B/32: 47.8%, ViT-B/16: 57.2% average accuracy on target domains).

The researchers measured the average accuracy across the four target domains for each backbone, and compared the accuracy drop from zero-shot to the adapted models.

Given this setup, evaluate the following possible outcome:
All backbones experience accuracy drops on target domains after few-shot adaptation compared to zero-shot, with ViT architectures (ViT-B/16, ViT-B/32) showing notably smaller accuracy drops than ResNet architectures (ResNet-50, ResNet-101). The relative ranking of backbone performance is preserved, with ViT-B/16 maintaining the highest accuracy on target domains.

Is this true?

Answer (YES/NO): NO